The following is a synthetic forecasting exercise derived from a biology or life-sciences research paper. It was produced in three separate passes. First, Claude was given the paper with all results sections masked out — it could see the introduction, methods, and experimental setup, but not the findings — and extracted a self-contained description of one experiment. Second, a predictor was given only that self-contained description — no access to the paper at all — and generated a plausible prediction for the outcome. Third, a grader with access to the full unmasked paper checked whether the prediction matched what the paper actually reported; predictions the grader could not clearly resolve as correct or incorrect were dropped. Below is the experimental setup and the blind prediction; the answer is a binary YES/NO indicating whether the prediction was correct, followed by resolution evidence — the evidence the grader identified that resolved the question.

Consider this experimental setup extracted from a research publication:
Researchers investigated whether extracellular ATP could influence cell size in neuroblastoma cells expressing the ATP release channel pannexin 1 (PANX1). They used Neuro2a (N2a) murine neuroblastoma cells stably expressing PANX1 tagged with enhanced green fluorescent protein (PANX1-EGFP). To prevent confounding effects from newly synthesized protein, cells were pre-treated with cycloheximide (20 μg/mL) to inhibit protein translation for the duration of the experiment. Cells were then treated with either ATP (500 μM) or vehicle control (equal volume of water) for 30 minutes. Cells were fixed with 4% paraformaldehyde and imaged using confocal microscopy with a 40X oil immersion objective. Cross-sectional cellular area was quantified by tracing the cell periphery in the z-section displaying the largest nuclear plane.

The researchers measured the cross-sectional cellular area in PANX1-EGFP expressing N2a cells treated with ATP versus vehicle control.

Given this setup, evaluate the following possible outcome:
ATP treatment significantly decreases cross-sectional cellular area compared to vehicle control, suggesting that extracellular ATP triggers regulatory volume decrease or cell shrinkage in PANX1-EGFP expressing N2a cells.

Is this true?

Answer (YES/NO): NO